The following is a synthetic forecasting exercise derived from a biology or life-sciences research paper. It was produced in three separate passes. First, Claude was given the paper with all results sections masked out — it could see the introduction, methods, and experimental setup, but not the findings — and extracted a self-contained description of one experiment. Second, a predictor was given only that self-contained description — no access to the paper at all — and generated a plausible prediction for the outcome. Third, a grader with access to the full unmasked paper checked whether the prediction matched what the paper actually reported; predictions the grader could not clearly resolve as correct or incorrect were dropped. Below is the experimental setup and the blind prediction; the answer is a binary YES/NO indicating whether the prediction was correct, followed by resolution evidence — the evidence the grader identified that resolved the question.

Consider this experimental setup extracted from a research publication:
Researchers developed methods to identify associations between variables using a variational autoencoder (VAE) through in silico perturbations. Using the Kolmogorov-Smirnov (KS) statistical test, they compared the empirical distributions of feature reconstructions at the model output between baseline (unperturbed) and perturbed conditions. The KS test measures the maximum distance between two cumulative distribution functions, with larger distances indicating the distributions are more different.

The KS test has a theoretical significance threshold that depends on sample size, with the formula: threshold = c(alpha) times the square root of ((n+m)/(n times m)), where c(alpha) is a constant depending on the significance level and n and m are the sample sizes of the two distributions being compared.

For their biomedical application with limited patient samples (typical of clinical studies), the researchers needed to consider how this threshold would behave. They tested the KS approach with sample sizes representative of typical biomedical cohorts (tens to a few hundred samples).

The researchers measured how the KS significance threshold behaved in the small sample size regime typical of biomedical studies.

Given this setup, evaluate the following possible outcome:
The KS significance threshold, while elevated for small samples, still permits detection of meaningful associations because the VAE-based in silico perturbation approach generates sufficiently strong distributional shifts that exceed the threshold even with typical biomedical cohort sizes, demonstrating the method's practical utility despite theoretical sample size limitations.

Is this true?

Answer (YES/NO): NO